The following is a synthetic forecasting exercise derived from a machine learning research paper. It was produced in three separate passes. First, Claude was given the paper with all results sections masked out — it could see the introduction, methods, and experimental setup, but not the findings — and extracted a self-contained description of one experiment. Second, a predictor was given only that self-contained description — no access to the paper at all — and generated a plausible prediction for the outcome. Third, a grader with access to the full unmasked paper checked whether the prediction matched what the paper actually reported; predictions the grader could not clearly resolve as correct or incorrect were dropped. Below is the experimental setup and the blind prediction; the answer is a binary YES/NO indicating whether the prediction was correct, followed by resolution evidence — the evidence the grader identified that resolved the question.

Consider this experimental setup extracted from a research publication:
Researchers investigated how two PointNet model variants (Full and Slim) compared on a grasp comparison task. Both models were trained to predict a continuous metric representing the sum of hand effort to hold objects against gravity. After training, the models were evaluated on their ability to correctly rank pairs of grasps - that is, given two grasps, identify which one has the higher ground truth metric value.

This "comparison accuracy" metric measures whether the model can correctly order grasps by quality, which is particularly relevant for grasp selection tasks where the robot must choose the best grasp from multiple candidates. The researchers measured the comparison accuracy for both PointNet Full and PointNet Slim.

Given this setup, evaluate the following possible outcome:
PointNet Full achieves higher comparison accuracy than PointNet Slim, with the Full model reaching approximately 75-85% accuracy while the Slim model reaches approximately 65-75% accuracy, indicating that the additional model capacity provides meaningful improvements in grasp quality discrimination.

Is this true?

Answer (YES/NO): NO